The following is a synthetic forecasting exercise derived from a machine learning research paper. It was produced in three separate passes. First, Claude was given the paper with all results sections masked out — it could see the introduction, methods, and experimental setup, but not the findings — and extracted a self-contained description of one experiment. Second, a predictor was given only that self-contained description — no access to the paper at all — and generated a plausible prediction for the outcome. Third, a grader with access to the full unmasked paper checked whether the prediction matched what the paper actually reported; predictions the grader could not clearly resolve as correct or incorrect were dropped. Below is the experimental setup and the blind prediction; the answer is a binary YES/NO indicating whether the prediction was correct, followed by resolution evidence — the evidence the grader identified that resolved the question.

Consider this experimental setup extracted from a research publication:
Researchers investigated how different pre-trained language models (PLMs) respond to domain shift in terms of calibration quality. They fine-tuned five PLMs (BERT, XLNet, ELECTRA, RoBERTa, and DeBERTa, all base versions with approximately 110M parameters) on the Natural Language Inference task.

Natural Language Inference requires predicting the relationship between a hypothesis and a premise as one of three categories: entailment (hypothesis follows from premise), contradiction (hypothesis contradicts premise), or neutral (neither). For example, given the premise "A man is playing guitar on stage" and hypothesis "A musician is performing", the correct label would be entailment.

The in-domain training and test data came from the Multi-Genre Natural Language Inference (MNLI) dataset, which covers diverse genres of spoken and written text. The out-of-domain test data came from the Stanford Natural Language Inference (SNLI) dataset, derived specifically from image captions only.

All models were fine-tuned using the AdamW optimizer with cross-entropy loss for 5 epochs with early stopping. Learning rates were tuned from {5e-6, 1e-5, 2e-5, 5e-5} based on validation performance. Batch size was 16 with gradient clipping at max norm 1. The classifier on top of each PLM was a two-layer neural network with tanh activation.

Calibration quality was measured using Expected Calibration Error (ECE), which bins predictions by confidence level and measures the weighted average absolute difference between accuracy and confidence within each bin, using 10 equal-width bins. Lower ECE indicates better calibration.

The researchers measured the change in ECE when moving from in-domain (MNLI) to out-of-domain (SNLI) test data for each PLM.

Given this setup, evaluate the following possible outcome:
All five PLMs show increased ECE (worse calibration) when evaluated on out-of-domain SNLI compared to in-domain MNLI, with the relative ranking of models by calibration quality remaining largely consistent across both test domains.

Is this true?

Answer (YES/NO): YES